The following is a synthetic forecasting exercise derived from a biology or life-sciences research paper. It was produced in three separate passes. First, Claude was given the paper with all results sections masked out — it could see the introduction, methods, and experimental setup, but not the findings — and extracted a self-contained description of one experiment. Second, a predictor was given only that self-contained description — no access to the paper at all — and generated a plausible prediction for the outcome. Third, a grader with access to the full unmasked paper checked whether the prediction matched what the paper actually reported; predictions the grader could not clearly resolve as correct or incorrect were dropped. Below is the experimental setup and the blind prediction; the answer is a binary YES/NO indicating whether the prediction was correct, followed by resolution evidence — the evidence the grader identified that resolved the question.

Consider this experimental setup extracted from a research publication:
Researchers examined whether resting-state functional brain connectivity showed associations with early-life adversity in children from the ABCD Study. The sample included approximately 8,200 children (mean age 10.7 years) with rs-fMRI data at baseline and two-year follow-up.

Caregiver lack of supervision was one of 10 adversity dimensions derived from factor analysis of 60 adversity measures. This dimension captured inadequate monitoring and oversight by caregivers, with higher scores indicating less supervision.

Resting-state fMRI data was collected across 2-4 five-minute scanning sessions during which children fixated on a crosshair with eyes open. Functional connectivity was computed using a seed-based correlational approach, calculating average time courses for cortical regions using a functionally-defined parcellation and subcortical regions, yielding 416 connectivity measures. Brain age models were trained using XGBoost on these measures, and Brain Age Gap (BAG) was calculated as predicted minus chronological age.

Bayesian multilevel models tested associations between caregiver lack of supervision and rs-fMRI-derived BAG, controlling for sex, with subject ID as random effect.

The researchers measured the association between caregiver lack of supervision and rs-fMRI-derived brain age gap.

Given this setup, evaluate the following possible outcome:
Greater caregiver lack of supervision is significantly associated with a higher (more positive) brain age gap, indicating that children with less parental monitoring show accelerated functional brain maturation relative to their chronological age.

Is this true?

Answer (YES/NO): NO